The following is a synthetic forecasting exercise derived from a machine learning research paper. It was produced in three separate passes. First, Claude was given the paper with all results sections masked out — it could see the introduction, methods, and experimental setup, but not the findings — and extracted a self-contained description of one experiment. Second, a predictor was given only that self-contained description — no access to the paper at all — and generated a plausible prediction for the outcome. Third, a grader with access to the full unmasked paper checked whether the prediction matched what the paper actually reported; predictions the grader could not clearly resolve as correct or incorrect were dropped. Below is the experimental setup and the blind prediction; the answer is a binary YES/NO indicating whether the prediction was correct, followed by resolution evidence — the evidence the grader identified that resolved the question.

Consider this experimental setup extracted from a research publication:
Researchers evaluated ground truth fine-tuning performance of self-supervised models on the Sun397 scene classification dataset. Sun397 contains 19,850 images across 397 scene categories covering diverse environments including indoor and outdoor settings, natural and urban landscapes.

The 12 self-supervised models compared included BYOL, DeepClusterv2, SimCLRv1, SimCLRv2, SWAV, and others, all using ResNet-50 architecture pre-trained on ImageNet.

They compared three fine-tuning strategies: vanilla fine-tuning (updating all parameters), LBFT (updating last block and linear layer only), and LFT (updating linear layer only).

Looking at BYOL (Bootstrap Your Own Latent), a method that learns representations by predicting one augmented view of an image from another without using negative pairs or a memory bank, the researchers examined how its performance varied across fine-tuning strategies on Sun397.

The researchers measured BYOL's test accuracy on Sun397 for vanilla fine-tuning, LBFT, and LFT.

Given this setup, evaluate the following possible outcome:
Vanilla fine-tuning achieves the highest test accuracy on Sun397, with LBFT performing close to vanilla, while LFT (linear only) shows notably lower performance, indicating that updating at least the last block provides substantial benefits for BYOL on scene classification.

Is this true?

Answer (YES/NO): NO